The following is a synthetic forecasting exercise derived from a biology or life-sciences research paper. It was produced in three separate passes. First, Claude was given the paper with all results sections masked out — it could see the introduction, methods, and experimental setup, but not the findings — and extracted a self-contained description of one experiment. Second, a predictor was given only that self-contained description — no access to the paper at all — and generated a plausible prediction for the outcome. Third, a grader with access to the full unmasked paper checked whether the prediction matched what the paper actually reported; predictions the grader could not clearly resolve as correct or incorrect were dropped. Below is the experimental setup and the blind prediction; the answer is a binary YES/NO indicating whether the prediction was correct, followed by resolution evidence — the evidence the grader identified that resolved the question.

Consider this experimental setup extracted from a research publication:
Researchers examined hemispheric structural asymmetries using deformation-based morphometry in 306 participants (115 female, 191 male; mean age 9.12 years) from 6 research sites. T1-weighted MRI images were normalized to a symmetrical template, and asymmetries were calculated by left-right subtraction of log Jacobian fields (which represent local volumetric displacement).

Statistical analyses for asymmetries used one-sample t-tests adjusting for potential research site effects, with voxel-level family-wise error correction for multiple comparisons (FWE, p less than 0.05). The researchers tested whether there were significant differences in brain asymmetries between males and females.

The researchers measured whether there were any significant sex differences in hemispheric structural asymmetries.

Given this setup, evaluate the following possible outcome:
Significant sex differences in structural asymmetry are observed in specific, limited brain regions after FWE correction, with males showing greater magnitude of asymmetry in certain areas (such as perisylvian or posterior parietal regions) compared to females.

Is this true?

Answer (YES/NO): NO